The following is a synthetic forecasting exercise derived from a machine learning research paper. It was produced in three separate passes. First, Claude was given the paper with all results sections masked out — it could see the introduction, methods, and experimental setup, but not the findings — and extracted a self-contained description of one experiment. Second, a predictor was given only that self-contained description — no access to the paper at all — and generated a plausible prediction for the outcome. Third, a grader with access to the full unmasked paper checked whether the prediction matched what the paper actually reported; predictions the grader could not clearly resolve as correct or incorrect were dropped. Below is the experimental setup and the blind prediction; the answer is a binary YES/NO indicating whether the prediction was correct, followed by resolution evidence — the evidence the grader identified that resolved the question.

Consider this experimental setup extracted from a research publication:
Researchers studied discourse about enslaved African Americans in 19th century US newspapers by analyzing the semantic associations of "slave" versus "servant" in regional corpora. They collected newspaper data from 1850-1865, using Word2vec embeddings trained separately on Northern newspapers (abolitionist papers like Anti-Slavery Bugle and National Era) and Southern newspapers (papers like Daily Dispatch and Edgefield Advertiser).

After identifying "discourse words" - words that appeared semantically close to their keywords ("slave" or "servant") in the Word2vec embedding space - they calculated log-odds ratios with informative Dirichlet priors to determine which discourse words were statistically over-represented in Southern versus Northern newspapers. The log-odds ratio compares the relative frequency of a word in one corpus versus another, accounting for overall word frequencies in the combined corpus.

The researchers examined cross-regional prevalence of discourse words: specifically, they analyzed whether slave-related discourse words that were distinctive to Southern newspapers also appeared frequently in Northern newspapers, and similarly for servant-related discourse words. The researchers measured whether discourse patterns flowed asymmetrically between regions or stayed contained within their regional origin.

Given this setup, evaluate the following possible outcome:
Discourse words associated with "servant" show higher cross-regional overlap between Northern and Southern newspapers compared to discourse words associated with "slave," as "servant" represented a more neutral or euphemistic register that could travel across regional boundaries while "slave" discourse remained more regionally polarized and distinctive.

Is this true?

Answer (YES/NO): NO